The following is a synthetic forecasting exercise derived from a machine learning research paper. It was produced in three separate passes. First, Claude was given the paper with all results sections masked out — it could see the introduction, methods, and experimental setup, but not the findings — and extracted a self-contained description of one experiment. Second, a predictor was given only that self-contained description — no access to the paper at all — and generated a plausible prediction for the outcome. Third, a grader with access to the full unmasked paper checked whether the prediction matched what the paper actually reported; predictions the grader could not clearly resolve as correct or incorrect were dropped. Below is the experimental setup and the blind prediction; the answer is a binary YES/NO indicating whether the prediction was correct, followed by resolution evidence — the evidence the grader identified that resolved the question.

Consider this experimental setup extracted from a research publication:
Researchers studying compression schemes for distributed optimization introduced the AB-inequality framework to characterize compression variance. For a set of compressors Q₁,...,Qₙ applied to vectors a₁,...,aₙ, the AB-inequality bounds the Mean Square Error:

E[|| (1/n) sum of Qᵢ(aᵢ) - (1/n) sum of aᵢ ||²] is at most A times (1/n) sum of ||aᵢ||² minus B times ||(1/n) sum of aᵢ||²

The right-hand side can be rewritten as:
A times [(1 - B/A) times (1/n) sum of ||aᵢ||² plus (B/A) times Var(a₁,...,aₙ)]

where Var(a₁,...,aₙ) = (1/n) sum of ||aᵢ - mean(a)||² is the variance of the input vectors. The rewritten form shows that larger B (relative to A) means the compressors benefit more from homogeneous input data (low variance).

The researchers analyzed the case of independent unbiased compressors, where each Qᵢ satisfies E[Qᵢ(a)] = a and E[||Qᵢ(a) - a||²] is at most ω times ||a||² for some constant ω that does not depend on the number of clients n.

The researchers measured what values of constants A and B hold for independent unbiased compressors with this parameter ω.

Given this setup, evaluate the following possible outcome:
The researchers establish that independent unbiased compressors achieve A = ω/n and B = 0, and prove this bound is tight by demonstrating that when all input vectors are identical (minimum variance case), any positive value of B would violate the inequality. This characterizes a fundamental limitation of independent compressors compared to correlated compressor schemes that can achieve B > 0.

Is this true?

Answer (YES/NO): NO